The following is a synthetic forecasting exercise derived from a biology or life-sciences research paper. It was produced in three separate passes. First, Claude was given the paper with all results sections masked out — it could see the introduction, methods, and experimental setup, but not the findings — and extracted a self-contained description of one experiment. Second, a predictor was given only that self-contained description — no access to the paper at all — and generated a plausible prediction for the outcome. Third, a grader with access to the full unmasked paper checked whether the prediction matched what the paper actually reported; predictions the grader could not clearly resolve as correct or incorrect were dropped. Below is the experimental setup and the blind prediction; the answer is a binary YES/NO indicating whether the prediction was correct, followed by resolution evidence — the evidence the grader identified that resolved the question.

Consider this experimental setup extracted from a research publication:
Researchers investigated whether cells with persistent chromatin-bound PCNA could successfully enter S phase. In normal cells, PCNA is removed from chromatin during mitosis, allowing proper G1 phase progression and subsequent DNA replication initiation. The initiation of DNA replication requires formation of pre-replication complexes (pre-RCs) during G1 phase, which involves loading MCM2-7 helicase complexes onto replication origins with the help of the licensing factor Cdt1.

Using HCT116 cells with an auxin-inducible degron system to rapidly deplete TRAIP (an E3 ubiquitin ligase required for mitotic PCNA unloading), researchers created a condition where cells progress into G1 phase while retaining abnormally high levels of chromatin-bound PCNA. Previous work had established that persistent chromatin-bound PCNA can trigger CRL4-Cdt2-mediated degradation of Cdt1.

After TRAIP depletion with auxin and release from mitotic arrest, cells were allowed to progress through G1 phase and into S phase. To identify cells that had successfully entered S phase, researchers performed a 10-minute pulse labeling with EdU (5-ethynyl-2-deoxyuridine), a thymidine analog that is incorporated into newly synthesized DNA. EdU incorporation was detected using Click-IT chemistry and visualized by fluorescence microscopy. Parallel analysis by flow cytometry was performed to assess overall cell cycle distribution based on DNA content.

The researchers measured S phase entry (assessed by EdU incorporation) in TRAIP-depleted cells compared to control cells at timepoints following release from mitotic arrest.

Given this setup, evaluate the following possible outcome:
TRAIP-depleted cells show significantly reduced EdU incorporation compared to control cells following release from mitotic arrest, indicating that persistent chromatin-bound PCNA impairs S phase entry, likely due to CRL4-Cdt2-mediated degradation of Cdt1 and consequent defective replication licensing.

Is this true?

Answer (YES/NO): YES